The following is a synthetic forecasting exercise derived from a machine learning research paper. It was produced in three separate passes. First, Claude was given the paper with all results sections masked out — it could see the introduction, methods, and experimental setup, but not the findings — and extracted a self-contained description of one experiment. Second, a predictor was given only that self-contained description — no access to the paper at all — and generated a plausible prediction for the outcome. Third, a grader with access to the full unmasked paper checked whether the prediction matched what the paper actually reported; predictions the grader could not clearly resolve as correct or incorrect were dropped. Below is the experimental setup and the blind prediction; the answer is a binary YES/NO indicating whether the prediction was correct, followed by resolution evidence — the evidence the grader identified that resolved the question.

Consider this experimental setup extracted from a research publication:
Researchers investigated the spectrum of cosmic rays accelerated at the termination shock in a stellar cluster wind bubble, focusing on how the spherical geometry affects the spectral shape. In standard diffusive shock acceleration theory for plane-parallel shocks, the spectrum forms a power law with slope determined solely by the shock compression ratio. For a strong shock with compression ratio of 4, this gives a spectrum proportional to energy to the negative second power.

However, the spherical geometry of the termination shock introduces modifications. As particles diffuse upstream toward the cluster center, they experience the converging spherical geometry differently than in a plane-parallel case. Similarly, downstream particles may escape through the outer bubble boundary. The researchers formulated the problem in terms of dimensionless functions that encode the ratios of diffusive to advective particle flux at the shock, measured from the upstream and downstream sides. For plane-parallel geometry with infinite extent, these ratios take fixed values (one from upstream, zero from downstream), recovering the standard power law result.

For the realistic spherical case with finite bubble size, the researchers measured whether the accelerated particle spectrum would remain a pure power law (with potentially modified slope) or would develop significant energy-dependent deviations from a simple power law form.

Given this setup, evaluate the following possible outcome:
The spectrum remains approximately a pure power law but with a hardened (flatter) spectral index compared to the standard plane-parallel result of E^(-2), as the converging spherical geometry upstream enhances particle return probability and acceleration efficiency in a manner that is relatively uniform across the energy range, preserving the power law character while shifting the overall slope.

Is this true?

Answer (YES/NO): NO